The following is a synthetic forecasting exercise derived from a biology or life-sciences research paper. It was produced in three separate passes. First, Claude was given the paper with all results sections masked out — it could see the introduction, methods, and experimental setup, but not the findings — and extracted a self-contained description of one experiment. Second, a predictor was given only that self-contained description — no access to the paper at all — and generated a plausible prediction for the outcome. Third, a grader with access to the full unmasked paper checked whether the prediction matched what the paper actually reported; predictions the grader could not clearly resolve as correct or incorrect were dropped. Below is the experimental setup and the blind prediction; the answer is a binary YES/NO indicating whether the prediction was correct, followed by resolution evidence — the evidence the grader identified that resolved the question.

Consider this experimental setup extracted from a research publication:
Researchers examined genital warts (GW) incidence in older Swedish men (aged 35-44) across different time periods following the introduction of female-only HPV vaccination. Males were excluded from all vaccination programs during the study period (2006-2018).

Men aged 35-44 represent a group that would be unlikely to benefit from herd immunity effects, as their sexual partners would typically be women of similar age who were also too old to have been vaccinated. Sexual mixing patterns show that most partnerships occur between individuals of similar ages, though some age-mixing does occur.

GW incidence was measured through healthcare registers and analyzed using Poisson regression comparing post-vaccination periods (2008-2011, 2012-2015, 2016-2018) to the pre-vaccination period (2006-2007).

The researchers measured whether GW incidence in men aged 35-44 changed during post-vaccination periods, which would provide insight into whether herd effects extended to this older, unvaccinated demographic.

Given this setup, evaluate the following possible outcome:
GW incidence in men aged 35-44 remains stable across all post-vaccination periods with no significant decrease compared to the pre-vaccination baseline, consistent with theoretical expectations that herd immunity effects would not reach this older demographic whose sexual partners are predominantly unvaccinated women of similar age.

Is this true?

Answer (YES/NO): NO